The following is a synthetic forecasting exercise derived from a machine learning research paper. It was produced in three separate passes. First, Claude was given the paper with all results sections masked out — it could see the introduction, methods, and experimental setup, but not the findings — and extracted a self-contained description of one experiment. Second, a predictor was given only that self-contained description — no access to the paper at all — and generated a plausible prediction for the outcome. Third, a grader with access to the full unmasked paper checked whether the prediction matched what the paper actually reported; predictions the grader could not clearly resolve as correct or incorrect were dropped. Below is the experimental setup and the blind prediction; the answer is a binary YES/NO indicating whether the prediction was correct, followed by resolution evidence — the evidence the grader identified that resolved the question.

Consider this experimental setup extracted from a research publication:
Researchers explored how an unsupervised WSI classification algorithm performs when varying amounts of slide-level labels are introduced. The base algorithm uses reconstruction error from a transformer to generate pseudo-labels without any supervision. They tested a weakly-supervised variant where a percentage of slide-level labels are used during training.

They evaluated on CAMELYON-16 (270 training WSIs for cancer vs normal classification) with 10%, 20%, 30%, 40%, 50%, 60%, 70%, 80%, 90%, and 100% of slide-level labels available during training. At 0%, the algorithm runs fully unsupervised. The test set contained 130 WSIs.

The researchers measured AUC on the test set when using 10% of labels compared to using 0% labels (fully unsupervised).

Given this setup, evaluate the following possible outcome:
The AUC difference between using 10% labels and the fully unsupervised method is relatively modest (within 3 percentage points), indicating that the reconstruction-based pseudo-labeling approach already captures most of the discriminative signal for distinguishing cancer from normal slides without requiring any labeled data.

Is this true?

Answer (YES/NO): NO